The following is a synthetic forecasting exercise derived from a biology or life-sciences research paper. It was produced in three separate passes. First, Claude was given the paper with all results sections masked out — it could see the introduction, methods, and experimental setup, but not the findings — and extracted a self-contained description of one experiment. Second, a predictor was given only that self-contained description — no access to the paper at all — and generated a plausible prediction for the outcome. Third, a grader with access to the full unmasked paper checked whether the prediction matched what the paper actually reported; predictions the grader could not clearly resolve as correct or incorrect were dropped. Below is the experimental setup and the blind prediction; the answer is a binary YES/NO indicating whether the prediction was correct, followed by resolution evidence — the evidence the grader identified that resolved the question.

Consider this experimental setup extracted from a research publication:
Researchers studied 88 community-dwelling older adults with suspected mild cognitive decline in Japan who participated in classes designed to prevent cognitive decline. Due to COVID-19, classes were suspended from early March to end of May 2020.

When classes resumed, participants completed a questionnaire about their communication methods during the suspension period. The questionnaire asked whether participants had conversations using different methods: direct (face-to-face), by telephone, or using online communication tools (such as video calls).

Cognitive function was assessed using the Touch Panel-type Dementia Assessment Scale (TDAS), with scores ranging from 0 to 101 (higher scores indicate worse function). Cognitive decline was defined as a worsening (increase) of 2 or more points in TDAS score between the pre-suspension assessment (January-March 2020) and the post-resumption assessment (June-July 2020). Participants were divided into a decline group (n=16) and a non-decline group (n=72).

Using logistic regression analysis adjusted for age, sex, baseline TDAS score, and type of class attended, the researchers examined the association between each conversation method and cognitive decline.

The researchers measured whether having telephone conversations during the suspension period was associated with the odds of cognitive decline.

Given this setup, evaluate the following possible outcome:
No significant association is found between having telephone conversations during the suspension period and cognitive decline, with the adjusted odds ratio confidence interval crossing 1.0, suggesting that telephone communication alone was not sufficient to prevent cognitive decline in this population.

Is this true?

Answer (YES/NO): NO